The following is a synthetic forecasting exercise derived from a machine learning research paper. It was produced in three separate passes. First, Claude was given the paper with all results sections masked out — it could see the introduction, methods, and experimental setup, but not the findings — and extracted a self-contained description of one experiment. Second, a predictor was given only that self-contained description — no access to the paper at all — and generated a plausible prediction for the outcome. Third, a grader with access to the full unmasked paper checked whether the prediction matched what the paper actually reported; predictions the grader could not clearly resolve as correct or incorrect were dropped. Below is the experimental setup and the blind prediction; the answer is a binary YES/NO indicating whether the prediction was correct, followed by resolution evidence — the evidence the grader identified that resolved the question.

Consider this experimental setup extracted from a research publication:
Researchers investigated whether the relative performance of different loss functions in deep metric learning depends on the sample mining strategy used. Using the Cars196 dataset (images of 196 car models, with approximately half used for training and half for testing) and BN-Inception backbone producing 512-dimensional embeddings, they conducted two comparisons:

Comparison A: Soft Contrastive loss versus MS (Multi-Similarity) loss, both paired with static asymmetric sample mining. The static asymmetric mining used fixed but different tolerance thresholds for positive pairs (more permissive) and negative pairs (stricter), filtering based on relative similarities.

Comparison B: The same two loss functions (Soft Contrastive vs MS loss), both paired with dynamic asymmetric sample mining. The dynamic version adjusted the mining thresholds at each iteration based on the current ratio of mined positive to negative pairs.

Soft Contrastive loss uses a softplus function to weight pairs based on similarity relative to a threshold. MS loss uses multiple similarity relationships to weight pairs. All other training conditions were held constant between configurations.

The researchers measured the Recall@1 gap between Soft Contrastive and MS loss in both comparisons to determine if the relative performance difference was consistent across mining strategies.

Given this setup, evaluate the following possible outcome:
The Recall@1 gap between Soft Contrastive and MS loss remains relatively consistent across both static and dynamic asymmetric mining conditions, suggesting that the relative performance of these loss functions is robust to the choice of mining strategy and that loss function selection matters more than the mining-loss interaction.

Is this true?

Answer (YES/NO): YES